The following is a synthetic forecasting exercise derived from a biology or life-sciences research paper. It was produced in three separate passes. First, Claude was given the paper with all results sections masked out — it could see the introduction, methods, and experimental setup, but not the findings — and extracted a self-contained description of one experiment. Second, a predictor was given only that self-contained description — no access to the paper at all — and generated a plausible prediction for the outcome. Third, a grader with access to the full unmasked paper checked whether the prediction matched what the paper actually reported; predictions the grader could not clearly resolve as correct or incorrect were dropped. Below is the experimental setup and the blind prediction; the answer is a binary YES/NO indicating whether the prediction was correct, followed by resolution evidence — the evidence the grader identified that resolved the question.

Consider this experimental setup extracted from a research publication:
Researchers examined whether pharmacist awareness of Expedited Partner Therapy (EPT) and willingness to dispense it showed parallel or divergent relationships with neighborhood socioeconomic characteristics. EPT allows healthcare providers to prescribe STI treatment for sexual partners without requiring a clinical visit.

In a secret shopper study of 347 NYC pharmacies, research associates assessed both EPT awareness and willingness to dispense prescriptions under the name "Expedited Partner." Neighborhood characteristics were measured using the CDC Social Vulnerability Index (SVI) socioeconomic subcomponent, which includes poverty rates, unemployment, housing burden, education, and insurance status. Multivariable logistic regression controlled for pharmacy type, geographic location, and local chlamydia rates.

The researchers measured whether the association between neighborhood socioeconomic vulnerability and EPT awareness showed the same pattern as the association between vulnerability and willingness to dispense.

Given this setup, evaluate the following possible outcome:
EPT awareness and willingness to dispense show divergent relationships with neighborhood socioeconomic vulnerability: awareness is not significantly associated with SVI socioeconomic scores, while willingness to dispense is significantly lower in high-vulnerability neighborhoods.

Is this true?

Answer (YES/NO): NO